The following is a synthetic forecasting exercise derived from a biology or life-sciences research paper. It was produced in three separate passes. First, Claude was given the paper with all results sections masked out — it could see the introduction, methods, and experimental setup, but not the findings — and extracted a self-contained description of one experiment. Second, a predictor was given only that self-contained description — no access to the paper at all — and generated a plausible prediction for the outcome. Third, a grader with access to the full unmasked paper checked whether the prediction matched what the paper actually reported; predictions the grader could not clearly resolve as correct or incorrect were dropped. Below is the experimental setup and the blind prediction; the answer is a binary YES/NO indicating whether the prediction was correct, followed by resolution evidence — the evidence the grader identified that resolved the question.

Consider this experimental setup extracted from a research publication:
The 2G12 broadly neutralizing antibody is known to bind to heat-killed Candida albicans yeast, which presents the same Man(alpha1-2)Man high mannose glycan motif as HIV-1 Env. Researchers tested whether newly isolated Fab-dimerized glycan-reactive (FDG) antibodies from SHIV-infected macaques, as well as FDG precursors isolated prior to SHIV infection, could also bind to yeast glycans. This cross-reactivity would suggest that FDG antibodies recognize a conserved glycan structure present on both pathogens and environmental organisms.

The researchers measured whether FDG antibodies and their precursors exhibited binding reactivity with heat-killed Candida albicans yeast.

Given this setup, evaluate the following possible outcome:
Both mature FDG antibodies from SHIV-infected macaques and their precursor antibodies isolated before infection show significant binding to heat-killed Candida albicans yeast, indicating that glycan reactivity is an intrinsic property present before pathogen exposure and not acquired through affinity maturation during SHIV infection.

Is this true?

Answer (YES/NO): NO